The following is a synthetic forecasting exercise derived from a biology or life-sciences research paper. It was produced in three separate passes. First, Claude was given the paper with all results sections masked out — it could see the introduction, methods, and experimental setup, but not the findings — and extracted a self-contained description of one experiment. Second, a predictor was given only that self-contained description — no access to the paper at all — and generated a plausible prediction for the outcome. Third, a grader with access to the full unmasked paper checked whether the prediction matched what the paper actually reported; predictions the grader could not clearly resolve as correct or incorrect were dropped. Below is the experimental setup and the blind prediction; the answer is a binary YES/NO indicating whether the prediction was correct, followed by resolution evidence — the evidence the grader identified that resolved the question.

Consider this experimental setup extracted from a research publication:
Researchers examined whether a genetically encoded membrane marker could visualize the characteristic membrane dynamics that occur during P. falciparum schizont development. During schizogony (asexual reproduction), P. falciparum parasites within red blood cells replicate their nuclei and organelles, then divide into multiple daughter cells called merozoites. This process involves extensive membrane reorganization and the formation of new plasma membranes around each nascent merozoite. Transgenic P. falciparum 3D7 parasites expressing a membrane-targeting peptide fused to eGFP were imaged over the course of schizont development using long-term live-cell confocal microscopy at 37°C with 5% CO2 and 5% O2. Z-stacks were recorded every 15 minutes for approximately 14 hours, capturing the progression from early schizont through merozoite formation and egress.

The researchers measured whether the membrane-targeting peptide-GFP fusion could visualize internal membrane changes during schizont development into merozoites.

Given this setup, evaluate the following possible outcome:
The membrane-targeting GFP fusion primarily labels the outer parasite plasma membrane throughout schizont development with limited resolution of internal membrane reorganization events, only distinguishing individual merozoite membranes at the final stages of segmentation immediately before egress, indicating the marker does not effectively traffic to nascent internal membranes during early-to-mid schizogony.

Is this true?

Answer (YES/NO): NO